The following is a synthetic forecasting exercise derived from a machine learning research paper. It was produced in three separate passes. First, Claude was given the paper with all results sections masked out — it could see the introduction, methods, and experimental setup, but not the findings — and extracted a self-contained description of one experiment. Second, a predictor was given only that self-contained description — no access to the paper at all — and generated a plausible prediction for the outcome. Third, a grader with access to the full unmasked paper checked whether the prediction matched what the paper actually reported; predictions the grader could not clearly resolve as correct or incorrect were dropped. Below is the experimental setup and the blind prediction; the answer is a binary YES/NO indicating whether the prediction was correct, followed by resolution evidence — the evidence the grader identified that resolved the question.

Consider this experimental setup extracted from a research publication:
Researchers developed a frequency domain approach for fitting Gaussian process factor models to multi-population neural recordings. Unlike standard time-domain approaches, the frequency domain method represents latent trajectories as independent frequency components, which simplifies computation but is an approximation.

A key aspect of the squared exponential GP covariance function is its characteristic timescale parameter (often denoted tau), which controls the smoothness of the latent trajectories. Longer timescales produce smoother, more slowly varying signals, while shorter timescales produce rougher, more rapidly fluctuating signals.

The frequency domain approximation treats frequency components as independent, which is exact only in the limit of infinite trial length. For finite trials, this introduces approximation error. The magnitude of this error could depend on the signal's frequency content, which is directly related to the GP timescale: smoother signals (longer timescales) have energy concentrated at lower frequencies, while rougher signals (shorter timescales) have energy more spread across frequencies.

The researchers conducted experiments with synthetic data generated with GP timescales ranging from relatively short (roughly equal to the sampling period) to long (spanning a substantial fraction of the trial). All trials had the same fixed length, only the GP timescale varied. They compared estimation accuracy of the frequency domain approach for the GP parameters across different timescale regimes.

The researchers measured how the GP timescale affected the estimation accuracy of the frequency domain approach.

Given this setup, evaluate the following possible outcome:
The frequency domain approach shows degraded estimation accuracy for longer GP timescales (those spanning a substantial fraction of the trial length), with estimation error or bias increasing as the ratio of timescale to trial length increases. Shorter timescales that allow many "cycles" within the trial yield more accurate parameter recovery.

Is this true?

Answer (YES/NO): YES